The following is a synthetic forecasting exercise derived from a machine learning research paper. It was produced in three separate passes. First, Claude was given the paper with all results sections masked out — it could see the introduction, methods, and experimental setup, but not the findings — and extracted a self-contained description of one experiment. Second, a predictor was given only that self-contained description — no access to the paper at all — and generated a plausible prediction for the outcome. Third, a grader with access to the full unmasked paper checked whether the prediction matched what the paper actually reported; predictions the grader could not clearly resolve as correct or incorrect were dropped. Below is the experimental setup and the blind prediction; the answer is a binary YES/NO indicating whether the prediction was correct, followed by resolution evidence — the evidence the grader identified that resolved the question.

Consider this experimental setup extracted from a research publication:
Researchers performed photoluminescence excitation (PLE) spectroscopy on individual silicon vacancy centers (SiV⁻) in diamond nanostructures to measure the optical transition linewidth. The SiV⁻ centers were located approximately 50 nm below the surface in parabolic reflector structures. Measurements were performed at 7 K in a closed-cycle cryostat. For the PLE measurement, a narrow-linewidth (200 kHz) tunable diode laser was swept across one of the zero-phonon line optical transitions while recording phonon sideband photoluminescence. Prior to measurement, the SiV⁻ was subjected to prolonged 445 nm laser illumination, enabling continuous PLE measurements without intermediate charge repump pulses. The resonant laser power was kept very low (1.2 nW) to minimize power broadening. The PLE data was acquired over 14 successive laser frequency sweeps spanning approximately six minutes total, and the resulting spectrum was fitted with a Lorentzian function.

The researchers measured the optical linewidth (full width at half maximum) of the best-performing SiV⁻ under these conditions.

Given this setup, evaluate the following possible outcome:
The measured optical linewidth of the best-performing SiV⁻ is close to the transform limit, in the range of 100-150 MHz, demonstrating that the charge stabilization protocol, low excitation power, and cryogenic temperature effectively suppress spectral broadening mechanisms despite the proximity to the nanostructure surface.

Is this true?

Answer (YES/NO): YES